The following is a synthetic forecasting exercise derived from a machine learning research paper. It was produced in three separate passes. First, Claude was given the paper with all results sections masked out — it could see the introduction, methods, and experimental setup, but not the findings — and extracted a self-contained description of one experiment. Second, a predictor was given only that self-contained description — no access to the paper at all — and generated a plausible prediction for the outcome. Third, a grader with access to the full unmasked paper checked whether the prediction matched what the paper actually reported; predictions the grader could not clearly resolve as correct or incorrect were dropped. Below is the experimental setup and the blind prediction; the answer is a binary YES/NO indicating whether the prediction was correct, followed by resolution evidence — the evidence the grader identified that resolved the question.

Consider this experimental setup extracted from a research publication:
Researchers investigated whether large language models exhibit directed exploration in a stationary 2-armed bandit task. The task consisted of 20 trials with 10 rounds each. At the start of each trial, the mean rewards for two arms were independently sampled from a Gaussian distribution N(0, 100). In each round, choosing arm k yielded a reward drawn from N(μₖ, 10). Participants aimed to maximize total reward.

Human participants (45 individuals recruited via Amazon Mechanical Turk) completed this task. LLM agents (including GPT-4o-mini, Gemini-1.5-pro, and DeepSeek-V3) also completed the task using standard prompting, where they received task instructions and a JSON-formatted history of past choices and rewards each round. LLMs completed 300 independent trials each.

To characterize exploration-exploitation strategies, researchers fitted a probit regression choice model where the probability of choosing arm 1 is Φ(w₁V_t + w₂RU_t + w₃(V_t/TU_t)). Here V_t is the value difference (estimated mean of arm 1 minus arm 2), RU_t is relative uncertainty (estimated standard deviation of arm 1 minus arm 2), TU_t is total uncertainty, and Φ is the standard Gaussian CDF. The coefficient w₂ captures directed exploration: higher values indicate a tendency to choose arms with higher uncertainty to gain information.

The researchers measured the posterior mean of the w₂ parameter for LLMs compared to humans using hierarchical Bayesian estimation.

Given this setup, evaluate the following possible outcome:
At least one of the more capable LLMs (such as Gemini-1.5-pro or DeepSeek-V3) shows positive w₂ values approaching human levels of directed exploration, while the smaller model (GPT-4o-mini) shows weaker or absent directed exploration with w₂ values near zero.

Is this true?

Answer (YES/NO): NO